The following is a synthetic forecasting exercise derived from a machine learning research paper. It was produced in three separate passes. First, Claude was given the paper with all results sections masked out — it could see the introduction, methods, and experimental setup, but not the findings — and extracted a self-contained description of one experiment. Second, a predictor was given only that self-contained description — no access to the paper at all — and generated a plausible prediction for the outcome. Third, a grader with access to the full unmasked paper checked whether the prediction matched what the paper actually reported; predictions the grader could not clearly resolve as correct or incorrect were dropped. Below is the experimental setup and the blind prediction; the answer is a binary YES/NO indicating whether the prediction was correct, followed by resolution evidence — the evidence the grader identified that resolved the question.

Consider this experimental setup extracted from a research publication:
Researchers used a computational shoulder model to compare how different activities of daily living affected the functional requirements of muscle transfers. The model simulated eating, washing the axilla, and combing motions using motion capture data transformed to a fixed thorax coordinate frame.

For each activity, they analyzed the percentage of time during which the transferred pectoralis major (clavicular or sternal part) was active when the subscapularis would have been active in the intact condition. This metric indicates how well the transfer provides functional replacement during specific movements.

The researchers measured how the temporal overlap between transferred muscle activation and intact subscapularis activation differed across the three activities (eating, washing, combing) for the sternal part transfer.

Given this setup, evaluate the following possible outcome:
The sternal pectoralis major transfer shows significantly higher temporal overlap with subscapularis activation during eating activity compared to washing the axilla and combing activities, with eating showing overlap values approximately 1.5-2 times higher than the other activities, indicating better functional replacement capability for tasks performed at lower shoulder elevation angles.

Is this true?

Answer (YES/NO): NO